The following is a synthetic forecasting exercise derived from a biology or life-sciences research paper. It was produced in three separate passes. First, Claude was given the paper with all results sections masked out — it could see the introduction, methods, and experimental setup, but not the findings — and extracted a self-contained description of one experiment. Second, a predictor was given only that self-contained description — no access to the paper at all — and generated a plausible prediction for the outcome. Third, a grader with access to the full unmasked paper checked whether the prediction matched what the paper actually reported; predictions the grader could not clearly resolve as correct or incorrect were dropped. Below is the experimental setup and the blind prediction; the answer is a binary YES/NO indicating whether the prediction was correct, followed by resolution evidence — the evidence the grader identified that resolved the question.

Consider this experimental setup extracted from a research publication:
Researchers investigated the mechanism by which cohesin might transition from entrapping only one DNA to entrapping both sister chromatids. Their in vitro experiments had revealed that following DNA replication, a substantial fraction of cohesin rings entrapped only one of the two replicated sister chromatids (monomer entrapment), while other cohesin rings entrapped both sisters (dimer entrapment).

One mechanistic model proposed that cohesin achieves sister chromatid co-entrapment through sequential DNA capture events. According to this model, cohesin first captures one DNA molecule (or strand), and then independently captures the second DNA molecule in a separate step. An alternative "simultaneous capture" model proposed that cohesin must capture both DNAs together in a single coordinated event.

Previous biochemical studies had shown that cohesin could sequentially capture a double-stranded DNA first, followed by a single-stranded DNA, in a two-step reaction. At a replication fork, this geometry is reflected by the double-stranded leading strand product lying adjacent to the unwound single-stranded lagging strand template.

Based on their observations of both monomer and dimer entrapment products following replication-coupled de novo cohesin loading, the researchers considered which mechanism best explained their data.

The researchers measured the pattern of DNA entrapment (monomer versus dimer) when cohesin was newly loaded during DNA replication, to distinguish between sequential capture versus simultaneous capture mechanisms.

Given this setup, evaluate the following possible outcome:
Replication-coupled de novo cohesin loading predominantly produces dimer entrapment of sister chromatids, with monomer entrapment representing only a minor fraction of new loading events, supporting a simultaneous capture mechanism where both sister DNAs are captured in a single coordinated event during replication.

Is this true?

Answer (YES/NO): NO